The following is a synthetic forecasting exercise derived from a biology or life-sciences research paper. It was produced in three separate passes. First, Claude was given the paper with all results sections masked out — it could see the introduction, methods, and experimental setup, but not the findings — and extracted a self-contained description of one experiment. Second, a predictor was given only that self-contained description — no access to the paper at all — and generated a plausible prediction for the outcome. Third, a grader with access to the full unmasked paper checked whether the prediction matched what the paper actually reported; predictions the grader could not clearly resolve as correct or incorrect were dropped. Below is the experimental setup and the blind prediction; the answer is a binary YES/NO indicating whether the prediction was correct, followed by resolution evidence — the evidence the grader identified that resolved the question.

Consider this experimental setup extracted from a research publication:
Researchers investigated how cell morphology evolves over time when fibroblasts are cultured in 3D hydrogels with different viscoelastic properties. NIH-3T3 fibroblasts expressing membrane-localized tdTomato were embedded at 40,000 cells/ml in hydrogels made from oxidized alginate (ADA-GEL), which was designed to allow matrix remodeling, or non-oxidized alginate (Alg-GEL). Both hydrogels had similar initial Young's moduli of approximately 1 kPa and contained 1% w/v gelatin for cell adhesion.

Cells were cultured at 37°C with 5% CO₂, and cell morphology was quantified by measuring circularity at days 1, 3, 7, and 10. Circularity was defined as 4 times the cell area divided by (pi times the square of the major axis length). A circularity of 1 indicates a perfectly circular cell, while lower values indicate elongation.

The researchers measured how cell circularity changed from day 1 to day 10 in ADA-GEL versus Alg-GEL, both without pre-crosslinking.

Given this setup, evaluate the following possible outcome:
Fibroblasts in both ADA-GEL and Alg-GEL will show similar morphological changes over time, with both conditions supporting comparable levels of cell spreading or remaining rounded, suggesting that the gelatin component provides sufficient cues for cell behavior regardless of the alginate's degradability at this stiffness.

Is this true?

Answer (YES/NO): NO